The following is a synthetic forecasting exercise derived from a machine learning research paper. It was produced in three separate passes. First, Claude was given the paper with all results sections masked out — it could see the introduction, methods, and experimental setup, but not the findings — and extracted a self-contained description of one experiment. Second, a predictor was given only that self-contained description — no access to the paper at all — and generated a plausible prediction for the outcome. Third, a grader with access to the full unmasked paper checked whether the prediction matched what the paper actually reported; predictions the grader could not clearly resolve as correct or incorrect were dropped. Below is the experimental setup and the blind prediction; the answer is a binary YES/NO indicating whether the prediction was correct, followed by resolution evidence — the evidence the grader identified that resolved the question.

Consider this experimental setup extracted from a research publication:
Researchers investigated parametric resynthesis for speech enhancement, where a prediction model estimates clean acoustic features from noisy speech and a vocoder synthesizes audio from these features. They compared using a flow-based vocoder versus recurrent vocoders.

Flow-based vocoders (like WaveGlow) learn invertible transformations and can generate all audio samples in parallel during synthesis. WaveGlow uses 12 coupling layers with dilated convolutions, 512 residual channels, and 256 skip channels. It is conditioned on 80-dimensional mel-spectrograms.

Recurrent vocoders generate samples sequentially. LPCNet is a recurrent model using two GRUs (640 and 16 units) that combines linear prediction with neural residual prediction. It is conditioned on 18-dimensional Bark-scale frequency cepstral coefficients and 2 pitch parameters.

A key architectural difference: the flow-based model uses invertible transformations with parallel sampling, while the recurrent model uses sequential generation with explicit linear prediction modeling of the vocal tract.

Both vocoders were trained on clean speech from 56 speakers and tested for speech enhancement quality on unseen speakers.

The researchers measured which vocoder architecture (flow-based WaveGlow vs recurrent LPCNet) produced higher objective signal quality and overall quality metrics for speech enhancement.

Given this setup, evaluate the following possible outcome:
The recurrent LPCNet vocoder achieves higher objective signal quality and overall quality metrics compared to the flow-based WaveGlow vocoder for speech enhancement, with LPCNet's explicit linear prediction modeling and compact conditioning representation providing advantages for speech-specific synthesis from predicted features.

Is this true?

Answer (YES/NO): NO